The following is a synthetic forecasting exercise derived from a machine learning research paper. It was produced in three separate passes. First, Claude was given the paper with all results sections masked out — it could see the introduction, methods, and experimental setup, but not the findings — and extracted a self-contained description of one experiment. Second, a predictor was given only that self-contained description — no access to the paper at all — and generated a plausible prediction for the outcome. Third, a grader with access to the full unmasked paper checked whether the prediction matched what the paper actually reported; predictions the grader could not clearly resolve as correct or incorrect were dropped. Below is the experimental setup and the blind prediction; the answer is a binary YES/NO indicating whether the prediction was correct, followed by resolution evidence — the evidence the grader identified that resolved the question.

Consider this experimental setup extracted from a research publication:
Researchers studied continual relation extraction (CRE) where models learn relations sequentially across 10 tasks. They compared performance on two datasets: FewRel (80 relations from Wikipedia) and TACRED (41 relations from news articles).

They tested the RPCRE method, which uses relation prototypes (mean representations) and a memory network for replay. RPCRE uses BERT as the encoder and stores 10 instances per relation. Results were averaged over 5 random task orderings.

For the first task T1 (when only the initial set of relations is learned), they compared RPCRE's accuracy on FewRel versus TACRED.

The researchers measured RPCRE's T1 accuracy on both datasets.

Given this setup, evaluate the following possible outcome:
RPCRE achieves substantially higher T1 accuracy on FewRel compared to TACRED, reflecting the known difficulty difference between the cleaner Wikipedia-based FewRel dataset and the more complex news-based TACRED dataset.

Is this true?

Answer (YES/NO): NO